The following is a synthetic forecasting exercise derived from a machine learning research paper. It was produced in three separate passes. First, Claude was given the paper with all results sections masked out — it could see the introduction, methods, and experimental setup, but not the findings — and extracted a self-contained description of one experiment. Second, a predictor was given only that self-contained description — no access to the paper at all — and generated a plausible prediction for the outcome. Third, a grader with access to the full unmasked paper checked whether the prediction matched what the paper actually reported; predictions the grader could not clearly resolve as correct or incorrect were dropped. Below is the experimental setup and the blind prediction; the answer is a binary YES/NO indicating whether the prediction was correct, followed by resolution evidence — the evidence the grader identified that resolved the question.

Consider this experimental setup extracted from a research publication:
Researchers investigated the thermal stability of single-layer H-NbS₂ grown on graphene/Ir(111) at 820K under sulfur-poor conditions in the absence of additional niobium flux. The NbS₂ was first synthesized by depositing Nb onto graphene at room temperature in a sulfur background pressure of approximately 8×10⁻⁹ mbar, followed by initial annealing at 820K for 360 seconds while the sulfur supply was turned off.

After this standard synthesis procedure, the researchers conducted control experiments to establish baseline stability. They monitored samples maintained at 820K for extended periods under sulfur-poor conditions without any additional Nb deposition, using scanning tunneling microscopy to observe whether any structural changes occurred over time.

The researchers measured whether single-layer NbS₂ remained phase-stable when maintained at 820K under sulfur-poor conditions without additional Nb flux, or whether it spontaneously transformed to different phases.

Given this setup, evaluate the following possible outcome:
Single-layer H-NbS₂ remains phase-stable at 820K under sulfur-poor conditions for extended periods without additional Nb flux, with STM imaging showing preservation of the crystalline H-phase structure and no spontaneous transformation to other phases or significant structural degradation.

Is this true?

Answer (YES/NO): YES